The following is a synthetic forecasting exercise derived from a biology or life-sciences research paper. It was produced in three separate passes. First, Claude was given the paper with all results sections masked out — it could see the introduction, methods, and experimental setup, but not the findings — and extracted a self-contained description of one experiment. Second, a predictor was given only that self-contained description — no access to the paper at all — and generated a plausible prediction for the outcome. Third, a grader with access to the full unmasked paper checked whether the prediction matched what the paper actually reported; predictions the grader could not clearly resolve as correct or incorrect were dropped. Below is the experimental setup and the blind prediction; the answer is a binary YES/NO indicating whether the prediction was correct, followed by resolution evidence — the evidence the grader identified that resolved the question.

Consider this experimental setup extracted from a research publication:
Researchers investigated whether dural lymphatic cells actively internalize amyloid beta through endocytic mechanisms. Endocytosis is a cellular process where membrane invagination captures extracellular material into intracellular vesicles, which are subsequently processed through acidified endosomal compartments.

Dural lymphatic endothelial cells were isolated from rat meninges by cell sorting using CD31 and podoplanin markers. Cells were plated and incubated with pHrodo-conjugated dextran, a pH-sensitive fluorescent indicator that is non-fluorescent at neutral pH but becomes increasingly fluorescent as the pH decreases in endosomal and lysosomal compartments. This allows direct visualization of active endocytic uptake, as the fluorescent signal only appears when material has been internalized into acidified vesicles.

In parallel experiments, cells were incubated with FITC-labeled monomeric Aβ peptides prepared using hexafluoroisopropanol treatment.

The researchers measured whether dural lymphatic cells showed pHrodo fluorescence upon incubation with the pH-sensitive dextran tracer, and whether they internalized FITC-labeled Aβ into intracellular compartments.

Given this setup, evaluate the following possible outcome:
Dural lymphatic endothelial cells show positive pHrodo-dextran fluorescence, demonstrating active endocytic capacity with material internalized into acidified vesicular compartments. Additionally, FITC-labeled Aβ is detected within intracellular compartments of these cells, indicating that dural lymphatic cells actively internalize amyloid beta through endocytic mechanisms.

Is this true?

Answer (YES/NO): YES